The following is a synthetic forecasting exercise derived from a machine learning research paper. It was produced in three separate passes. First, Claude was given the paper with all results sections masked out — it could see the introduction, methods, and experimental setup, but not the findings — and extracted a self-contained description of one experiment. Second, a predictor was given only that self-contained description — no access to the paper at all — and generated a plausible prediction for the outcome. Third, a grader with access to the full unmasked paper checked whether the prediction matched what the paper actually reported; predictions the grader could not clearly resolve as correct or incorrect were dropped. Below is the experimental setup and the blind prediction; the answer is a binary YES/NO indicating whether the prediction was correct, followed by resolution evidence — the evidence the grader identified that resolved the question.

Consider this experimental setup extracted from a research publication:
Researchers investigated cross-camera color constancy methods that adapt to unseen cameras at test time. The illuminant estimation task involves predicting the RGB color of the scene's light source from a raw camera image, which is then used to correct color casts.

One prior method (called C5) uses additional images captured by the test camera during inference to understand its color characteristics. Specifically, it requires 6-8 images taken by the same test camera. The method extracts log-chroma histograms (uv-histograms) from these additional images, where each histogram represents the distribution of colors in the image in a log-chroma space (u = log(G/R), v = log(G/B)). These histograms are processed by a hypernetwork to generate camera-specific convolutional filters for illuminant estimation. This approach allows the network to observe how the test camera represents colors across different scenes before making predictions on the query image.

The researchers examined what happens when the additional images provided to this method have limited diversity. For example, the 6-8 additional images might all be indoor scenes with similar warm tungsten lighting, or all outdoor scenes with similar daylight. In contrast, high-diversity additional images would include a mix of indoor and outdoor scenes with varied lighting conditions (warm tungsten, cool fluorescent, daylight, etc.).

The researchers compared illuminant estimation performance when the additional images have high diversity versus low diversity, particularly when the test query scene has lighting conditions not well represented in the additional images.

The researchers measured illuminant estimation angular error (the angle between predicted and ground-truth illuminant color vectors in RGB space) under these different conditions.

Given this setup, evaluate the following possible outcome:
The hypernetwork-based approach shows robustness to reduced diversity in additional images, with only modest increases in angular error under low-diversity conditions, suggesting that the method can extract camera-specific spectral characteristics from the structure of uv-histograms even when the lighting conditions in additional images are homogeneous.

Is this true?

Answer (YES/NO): NO